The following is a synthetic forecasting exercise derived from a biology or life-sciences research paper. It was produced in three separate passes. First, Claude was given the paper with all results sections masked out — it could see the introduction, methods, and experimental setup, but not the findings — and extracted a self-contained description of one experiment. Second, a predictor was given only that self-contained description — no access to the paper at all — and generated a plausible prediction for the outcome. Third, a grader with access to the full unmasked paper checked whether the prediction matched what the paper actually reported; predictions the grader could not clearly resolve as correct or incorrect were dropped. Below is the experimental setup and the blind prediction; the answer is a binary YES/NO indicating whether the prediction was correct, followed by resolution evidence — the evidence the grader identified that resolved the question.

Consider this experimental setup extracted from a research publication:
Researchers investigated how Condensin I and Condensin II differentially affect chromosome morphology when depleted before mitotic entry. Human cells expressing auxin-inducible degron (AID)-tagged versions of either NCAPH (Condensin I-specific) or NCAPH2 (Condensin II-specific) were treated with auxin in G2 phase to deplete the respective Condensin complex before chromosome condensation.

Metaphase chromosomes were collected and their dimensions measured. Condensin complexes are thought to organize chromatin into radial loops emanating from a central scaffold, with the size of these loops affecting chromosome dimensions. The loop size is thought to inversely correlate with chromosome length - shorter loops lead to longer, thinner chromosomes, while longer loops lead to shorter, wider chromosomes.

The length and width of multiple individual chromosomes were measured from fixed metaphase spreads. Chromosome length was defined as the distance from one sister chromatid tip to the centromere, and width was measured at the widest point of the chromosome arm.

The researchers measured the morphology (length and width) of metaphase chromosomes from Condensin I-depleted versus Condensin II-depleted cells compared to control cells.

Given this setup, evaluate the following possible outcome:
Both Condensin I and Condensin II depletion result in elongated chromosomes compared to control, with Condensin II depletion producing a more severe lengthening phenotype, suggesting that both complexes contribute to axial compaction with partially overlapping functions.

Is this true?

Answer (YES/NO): NO